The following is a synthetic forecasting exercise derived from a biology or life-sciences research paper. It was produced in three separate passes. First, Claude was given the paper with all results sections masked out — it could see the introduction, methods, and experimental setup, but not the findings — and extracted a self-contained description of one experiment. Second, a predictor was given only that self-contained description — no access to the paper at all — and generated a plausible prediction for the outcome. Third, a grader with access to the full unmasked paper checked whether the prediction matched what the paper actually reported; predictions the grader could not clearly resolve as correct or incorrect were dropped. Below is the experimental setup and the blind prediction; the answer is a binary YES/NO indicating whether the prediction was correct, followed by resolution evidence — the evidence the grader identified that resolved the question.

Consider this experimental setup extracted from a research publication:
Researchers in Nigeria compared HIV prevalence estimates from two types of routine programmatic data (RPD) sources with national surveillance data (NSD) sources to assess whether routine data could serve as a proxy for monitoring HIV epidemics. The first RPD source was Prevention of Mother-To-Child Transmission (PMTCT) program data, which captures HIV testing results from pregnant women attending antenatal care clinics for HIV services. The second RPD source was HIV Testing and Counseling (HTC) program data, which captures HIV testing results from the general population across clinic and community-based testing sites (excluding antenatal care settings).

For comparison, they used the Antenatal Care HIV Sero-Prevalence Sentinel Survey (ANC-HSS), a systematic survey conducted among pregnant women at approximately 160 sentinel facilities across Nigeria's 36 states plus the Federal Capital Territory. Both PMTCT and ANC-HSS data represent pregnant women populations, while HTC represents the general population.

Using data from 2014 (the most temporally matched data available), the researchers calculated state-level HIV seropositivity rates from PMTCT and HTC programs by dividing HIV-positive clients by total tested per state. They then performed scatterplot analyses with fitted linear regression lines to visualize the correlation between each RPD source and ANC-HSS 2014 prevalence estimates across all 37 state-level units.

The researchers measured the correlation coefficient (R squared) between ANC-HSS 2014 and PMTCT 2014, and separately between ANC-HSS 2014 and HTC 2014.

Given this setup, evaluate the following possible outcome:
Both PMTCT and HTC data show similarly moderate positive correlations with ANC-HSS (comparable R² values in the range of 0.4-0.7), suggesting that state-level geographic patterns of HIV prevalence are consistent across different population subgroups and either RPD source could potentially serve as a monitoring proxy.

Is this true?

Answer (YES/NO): NO